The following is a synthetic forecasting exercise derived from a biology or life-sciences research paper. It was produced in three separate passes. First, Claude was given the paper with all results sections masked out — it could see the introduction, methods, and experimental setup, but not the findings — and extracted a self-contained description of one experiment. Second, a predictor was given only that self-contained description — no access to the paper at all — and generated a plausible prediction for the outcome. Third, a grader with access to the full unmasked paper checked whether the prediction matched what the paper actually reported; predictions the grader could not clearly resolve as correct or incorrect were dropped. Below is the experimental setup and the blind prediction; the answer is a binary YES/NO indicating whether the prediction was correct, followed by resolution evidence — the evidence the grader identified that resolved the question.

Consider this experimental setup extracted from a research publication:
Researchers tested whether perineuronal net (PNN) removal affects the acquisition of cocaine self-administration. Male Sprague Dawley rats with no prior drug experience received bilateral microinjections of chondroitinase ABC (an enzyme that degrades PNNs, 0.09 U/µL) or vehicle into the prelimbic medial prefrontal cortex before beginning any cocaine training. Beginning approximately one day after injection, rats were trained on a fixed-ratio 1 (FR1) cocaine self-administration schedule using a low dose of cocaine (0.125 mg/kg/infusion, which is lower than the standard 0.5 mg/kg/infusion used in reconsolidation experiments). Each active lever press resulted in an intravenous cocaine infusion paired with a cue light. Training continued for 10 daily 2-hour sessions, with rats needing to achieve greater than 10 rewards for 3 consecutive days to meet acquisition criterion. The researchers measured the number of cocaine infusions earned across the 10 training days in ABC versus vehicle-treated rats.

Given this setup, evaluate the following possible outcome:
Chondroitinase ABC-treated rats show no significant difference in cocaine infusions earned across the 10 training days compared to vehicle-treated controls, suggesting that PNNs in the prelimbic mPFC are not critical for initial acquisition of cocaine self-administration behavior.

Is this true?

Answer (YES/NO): NO